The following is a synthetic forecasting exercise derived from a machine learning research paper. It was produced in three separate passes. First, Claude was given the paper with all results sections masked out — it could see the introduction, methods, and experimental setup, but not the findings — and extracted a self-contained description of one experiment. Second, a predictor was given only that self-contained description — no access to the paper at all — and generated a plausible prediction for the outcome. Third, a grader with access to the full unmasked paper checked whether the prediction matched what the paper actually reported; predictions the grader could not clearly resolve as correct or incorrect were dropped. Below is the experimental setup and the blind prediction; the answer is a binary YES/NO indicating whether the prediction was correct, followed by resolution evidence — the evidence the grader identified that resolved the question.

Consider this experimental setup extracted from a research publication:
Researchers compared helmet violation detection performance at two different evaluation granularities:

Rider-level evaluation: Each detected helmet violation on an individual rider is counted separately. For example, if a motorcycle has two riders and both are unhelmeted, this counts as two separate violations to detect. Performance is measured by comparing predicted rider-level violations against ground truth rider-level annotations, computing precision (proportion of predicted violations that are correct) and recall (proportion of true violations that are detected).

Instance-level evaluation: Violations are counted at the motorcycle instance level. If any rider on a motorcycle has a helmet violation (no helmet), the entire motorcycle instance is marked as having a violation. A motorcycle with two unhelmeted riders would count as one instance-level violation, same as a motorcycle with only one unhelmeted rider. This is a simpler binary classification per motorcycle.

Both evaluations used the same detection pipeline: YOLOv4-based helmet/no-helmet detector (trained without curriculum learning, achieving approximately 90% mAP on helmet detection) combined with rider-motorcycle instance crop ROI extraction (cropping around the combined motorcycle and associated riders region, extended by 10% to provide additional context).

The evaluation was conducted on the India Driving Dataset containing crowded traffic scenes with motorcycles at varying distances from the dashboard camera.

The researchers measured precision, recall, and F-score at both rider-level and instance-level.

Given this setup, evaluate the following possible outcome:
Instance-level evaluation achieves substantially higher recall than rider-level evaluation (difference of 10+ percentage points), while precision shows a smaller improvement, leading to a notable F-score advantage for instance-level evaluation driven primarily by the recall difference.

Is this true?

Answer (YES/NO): NO